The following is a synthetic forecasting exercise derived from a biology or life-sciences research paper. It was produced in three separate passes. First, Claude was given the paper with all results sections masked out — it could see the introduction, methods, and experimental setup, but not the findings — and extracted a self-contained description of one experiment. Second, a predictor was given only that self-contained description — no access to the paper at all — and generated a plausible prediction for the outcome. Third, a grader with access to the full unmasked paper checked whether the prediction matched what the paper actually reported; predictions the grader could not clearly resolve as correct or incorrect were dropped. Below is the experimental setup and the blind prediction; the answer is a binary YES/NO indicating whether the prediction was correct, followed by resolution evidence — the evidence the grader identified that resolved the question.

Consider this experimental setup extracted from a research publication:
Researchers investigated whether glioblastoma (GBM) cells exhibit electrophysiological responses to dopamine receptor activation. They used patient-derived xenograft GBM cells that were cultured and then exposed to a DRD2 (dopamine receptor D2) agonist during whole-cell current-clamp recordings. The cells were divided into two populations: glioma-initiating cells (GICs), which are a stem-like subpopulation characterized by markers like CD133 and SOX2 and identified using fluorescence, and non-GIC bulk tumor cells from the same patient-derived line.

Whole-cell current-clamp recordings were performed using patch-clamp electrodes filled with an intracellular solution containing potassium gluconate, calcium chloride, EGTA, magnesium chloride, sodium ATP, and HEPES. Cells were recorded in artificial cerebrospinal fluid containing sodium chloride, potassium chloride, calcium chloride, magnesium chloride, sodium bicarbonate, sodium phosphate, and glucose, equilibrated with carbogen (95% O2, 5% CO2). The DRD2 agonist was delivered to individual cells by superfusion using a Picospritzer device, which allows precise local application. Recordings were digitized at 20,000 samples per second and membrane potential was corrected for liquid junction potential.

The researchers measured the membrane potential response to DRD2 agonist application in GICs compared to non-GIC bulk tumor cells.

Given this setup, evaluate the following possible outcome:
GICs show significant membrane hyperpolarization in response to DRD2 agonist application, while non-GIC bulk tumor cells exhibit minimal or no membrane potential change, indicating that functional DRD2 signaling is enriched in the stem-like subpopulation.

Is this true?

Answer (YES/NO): YES